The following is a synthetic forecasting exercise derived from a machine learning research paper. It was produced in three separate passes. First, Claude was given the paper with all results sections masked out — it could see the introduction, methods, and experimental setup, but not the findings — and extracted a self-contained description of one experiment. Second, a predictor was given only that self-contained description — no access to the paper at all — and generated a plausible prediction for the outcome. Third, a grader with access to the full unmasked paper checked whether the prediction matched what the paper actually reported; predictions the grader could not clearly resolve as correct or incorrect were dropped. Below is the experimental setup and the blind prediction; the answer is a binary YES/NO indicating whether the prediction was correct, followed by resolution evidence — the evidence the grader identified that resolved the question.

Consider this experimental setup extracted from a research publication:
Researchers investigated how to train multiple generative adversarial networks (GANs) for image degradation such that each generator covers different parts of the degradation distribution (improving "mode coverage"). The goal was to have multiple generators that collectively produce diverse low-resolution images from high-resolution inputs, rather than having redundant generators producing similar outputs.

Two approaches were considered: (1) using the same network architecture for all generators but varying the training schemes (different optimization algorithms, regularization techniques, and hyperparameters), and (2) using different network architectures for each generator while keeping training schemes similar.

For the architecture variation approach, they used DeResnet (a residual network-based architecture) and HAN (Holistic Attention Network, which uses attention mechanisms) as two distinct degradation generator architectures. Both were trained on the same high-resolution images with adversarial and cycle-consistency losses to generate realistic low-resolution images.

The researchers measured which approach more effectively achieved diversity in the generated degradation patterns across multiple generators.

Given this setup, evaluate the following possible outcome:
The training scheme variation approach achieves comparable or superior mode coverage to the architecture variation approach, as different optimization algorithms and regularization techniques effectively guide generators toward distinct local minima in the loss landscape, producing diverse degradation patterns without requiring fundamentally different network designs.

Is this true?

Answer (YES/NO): NO